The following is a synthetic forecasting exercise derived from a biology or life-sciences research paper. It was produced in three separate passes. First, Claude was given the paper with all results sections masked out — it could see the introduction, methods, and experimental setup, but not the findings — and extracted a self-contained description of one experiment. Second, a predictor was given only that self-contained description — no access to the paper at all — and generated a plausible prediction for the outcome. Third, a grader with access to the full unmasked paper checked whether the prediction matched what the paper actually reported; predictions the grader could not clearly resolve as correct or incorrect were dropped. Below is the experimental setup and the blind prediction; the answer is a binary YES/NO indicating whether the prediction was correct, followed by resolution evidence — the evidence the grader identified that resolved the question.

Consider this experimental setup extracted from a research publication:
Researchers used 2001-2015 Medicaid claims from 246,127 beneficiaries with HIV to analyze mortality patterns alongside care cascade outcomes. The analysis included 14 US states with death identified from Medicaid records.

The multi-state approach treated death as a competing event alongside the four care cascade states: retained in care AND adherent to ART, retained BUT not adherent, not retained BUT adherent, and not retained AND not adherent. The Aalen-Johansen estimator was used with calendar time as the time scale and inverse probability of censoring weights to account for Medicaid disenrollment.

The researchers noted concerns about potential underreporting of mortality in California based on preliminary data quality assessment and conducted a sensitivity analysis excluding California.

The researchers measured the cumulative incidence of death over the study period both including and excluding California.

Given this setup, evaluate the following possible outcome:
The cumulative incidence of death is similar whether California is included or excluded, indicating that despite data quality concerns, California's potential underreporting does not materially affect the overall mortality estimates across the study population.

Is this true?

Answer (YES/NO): NO